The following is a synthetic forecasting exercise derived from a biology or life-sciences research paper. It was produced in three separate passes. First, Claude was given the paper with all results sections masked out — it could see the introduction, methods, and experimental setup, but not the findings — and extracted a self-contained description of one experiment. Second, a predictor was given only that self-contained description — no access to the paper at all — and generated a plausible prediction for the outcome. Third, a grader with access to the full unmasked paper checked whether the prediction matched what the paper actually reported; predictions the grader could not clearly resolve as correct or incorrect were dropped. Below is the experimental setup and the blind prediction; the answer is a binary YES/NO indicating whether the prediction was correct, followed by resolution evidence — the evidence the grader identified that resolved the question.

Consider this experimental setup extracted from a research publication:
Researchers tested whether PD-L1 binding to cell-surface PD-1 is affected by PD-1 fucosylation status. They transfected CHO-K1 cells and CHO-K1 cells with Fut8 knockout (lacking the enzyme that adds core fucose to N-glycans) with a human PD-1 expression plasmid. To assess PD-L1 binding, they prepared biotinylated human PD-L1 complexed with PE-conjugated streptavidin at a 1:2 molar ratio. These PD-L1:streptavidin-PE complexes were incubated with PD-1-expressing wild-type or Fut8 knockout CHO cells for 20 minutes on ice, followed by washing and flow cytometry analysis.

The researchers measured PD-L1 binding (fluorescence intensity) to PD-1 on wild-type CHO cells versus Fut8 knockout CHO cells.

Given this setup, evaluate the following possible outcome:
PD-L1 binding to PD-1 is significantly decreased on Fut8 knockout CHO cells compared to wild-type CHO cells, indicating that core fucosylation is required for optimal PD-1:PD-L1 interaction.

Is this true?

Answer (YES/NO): NO